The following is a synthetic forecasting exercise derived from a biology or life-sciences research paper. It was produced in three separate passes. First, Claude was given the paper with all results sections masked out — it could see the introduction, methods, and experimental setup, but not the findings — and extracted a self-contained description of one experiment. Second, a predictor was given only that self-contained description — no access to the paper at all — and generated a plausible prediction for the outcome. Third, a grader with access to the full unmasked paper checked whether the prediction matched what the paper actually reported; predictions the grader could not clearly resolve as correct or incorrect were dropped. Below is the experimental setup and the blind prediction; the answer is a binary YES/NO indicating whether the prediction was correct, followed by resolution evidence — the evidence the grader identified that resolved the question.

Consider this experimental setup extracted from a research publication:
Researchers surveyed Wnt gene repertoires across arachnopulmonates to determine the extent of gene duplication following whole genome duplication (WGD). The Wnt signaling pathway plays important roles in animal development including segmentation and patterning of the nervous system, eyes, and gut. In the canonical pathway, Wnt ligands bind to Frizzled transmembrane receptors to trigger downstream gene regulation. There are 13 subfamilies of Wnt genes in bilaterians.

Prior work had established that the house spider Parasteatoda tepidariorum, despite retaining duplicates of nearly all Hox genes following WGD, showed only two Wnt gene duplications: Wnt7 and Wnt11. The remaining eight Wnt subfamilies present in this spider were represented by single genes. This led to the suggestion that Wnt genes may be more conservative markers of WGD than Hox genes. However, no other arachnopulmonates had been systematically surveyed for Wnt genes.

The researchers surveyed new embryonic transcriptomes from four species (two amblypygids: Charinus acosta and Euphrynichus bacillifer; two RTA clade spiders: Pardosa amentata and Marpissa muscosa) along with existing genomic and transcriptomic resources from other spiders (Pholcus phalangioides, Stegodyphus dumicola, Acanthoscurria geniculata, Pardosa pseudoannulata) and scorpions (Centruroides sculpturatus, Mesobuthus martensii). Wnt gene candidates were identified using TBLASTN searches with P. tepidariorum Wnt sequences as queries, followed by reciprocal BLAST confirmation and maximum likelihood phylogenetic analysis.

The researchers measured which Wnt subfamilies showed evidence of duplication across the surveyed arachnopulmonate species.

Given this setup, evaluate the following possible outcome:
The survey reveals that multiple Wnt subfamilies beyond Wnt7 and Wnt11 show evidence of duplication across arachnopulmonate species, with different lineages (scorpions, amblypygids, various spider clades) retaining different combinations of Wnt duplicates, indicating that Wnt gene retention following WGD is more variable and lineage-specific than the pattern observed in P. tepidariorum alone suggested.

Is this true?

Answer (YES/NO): YES